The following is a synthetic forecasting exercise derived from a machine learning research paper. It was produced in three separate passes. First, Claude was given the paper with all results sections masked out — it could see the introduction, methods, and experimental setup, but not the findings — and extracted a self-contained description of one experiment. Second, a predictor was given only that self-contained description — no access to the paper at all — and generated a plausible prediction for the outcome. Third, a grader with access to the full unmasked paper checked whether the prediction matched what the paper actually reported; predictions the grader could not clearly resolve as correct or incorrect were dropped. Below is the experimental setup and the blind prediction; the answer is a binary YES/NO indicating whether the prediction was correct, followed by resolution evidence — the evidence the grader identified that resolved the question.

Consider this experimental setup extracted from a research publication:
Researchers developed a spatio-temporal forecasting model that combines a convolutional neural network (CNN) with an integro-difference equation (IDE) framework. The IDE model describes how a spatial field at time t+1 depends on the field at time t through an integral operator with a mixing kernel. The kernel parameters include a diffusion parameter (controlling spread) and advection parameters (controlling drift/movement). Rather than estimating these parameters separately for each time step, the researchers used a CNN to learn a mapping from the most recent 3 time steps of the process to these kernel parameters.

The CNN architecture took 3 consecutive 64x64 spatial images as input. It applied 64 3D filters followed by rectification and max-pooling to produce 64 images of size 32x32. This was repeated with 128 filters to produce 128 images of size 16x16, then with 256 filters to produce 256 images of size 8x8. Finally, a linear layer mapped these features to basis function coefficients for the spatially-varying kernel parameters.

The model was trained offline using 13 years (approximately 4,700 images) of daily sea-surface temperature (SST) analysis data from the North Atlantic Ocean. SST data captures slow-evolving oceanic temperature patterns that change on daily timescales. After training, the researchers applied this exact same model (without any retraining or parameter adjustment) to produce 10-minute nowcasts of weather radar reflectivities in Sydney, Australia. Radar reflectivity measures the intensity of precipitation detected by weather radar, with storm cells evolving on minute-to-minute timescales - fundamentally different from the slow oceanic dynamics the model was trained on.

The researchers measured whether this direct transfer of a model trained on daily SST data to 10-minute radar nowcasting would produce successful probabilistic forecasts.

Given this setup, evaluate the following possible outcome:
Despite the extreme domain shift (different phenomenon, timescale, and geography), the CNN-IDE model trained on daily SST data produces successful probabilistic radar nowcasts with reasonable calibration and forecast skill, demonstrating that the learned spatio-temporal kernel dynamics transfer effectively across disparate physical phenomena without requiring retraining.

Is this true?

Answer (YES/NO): YES